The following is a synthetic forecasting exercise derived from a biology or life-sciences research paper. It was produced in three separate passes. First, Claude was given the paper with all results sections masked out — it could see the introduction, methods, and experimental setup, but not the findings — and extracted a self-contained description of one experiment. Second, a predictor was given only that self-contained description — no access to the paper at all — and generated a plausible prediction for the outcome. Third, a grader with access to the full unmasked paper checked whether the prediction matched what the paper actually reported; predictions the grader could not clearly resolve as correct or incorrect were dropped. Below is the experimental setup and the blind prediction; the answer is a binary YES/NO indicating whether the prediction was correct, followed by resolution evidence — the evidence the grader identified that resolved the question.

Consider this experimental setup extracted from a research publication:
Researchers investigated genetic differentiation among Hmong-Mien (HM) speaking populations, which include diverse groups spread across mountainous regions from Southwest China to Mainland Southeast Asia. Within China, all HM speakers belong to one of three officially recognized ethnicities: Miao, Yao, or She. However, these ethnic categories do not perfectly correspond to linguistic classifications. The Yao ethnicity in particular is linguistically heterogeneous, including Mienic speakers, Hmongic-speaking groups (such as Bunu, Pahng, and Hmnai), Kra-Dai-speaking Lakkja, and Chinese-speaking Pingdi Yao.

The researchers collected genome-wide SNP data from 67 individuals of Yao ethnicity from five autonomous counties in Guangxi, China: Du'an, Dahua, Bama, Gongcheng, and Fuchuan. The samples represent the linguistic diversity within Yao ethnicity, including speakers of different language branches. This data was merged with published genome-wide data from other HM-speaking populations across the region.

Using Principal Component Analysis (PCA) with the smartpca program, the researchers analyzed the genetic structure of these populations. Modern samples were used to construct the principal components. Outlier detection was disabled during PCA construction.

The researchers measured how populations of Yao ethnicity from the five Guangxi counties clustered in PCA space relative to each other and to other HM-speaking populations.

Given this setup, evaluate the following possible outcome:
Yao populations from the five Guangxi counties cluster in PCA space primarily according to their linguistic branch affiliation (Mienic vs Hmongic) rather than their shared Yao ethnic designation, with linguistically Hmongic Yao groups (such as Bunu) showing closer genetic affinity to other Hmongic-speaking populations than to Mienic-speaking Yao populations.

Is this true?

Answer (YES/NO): YES